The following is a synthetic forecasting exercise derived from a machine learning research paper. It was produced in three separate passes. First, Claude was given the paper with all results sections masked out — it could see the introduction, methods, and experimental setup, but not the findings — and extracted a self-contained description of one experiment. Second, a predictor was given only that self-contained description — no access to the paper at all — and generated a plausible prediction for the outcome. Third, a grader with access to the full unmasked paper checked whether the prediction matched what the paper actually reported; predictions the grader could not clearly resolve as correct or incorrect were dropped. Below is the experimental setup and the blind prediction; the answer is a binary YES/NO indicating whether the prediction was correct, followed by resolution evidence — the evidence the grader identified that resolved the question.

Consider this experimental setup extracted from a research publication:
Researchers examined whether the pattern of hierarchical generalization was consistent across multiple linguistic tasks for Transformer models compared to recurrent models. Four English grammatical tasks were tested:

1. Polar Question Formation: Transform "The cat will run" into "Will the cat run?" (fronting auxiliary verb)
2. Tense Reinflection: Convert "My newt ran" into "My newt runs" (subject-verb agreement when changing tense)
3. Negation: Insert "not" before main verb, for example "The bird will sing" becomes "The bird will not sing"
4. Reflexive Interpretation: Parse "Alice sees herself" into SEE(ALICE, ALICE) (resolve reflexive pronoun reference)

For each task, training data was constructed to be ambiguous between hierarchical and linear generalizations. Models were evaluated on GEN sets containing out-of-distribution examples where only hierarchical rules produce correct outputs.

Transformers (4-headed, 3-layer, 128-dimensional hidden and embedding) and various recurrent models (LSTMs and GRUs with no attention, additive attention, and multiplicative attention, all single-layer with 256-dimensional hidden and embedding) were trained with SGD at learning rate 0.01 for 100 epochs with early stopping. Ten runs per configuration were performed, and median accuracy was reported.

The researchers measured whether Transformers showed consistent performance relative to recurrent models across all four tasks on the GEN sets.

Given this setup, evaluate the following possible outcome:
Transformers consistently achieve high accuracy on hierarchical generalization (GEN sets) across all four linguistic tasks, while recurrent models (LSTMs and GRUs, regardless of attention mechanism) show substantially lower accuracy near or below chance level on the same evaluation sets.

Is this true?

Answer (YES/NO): NO